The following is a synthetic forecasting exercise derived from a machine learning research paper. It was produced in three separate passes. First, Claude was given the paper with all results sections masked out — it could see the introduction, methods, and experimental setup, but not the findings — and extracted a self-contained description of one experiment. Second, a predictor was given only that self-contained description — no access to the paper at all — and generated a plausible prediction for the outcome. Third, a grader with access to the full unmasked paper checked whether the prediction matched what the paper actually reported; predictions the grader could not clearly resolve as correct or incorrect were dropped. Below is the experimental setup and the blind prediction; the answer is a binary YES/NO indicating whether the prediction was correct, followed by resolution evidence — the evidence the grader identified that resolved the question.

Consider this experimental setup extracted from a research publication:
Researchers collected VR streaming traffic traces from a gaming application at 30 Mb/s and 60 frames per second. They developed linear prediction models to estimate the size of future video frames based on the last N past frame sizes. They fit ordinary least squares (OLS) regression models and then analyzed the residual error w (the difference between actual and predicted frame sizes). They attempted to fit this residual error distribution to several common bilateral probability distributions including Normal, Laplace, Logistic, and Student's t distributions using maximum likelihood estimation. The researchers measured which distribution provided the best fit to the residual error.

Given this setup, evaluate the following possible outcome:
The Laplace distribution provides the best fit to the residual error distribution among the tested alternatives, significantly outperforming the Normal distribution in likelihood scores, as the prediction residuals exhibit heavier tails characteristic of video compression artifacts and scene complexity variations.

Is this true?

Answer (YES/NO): NO